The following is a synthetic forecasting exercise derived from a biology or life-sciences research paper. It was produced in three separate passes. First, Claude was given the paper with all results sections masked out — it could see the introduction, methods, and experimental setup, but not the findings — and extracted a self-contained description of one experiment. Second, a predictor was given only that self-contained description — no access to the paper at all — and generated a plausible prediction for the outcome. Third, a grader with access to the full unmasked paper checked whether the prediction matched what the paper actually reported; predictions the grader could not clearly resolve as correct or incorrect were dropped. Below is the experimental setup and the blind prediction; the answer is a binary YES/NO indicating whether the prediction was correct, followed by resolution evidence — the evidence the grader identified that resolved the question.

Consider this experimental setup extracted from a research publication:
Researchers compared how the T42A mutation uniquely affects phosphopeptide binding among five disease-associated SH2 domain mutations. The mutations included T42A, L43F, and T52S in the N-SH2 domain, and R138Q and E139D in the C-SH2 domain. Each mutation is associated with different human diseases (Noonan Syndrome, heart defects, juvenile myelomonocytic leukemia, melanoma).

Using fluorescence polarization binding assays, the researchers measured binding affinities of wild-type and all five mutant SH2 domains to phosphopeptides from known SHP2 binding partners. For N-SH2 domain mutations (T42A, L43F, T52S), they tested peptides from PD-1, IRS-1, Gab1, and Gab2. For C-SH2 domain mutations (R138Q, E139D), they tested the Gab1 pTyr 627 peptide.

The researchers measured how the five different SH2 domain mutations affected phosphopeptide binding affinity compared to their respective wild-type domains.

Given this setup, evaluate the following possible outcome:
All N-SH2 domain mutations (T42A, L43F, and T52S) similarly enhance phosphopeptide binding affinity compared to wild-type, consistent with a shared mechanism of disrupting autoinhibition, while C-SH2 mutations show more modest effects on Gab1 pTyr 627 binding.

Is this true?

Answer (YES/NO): NO